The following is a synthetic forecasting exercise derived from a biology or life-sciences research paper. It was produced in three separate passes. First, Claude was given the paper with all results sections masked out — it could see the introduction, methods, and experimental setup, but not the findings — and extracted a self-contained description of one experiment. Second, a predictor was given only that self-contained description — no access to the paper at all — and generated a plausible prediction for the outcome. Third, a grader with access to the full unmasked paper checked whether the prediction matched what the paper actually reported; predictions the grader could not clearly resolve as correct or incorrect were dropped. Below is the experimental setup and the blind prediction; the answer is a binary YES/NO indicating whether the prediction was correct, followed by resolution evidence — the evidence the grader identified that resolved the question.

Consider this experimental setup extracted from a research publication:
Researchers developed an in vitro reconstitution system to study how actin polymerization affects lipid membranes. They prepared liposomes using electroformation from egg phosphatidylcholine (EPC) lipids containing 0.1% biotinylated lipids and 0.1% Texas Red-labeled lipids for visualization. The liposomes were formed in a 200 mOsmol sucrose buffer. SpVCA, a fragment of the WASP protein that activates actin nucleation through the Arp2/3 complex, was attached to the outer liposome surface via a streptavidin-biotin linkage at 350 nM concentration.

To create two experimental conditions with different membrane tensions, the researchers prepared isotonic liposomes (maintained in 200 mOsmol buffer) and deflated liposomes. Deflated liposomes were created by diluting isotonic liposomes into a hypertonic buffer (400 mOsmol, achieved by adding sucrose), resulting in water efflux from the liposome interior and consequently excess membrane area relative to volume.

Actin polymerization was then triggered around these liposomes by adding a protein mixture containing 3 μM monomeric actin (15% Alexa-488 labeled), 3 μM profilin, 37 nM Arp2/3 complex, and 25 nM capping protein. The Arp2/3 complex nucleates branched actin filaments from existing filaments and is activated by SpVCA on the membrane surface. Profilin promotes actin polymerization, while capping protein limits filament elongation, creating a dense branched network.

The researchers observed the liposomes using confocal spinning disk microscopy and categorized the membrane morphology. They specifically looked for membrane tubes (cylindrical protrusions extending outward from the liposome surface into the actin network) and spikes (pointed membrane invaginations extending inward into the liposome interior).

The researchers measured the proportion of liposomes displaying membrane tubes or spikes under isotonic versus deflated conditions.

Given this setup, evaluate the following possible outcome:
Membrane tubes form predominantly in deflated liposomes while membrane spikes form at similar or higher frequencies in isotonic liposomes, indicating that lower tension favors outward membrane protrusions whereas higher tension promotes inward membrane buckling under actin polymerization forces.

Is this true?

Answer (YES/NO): NO